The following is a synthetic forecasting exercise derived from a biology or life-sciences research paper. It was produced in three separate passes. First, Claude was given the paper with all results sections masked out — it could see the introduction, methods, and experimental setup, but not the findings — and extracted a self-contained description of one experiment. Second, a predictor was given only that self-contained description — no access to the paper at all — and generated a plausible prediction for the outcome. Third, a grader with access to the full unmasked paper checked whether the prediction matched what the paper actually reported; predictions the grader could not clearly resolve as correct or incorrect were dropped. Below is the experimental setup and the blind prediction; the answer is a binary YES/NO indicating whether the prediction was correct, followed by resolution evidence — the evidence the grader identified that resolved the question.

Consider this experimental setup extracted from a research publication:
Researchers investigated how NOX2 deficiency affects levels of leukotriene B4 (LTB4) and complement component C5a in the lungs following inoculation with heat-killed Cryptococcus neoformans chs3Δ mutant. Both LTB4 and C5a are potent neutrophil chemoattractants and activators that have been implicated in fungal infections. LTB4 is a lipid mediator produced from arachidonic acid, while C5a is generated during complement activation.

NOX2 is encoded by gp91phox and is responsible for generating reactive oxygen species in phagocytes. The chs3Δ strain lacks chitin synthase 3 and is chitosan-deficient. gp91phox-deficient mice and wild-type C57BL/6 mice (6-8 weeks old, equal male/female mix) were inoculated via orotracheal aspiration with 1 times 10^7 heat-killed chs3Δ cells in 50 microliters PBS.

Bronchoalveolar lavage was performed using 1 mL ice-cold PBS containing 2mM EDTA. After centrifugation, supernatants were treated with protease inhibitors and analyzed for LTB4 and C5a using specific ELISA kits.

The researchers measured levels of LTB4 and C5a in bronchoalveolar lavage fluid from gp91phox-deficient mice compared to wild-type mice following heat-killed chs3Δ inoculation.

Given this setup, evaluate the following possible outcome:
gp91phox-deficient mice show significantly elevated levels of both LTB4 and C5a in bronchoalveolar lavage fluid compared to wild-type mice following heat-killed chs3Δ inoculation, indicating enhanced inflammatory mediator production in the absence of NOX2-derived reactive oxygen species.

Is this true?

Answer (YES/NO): NO